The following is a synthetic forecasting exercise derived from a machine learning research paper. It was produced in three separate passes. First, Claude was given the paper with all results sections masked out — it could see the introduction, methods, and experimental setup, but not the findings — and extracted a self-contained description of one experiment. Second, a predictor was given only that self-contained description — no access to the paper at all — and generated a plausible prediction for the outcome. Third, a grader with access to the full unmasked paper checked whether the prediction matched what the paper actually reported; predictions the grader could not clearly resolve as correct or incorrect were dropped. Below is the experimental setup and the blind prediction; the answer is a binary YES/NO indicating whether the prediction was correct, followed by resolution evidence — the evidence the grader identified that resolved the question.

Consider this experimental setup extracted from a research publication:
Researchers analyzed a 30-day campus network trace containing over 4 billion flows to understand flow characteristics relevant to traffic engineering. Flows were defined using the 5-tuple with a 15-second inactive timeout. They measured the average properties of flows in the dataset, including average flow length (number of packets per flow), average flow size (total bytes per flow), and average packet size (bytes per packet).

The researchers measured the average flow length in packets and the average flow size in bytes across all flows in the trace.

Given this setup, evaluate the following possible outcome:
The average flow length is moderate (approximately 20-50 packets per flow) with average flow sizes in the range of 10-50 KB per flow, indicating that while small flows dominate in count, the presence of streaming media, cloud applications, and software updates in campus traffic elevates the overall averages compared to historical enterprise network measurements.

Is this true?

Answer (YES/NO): NO